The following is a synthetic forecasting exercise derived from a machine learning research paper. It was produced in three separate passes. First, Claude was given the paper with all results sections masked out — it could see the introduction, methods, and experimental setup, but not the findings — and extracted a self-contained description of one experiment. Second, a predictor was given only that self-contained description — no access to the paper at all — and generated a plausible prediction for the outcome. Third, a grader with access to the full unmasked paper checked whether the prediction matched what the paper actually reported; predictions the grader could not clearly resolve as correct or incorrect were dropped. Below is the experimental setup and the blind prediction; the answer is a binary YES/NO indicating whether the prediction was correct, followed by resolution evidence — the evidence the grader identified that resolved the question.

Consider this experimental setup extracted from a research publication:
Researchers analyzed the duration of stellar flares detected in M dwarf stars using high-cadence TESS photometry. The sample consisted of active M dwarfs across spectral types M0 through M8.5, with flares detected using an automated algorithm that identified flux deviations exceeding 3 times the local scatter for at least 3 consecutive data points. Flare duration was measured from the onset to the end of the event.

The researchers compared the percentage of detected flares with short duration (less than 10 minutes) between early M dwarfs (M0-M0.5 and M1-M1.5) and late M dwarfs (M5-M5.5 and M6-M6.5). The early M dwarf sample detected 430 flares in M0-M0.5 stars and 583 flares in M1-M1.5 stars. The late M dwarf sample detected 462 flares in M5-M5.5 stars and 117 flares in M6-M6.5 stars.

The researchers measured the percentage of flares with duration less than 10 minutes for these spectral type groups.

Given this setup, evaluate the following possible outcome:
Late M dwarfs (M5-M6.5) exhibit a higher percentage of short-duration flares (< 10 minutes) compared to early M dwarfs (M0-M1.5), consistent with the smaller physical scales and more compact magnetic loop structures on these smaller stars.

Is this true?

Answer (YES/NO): YES